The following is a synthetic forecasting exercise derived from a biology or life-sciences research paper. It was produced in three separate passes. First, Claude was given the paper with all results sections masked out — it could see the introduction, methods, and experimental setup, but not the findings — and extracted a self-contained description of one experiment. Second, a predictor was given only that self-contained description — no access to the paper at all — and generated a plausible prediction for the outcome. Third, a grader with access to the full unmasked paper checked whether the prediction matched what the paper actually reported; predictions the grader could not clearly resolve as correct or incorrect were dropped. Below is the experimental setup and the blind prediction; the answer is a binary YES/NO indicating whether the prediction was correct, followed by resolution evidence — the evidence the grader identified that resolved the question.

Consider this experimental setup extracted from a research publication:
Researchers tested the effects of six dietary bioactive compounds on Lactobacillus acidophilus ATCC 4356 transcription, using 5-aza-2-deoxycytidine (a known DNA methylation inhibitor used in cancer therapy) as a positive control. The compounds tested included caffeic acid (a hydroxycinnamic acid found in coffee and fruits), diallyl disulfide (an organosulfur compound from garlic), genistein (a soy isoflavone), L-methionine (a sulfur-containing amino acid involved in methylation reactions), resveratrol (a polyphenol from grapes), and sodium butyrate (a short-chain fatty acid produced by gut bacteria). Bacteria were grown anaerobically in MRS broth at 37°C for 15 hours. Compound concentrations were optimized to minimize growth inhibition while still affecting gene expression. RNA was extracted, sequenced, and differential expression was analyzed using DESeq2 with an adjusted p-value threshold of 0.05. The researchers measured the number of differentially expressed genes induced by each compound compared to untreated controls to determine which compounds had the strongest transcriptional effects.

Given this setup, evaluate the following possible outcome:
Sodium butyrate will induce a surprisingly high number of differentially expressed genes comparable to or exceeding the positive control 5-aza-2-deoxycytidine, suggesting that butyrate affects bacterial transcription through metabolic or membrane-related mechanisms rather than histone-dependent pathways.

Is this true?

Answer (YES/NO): NO